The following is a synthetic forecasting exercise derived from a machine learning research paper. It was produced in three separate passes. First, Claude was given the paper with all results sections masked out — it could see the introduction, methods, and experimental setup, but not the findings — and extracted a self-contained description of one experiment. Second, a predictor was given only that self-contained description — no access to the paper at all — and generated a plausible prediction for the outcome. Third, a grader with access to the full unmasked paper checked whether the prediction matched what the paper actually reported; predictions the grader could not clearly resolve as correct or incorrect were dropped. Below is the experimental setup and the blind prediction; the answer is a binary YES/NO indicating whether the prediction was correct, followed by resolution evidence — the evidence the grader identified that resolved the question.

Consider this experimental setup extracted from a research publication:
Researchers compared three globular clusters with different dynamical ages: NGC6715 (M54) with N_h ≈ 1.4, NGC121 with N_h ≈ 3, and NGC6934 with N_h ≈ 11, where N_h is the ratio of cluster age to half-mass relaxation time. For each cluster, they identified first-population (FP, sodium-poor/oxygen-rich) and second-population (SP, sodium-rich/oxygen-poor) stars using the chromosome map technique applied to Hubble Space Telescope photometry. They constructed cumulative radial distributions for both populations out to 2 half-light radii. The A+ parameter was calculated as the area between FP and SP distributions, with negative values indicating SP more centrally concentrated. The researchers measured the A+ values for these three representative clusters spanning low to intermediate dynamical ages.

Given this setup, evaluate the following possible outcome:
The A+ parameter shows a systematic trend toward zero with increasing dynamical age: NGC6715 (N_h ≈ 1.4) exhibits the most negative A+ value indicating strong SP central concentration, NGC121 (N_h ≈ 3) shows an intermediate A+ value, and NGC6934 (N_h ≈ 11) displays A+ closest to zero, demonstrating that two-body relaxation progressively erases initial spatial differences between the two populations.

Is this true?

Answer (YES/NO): YES